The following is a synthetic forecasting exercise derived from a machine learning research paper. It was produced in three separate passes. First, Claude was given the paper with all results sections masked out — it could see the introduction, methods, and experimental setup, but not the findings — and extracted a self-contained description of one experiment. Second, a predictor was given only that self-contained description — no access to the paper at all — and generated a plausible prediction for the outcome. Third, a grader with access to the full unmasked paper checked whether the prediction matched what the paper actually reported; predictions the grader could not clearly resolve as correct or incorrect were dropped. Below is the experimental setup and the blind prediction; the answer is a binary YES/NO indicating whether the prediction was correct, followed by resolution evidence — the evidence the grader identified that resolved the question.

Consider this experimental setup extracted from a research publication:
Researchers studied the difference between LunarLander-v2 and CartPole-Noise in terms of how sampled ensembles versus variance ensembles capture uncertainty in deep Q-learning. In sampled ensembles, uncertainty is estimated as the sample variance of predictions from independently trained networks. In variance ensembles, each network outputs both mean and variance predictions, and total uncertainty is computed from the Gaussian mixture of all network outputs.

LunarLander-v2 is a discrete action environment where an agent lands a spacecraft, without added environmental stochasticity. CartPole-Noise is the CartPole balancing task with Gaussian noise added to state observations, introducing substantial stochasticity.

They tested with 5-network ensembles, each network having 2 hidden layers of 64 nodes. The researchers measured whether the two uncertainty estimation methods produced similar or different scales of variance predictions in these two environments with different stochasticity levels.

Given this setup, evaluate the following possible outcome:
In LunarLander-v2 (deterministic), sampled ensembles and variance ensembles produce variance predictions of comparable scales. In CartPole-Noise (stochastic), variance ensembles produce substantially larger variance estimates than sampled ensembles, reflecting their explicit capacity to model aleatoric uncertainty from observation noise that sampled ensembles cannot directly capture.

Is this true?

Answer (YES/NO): YES